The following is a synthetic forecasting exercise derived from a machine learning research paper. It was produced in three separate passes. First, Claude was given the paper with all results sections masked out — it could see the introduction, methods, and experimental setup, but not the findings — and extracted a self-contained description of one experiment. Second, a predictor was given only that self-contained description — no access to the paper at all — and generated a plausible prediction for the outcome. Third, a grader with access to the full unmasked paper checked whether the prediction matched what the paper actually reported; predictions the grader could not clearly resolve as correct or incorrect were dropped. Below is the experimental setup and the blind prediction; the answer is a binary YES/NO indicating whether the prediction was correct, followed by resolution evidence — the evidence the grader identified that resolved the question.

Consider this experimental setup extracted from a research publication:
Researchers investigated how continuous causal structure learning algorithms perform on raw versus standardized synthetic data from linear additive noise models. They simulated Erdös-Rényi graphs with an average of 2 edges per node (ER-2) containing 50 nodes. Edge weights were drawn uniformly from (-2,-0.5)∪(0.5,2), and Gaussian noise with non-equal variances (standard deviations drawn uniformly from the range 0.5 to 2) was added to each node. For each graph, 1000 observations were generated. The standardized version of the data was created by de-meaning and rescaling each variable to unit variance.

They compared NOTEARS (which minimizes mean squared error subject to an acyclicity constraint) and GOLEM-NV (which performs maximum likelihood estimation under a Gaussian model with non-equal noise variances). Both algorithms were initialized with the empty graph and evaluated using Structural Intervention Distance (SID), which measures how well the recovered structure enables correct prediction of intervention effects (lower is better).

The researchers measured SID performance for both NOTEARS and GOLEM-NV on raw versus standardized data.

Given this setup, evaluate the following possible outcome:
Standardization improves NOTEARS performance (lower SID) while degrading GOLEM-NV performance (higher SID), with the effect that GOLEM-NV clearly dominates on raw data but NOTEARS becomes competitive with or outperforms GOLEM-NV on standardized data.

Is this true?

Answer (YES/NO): NO